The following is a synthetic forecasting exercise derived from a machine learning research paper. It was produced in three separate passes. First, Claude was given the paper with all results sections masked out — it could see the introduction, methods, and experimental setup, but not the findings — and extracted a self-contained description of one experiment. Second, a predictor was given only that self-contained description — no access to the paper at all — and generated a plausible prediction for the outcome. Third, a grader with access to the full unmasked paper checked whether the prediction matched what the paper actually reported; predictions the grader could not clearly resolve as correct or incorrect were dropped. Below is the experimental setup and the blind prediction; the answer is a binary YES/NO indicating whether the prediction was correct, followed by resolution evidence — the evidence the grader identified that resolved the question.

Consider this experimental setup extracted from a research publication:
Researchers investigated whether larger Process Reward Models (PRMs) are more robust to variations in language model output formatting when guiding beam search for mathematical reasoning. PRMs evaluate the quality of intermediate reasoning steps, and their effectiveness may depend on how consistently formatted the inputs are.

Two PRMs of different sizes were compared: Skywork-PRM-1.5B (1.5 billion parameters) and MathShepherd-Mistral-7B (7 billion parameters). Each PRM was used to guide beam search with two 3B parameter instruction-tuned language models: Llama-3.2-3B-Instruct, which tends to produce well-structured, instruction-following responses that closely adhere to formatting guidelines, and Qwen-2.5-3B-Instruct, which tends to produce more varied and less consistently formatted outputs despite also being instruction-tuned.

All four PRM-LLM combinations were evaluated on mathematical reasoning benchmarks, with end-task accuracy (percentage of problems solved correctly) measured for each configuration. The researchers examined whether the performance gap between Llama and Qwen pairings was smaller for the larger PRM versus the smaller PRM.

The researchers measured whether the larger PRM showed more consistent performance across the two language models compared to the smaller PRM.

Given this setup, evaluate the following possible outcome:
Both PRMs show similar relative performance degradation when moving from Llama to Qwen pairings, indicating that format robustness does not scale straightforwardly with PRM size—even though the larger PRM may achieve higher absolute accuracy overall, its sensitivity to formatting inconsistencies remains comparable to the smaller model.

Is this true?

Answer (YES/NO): NO